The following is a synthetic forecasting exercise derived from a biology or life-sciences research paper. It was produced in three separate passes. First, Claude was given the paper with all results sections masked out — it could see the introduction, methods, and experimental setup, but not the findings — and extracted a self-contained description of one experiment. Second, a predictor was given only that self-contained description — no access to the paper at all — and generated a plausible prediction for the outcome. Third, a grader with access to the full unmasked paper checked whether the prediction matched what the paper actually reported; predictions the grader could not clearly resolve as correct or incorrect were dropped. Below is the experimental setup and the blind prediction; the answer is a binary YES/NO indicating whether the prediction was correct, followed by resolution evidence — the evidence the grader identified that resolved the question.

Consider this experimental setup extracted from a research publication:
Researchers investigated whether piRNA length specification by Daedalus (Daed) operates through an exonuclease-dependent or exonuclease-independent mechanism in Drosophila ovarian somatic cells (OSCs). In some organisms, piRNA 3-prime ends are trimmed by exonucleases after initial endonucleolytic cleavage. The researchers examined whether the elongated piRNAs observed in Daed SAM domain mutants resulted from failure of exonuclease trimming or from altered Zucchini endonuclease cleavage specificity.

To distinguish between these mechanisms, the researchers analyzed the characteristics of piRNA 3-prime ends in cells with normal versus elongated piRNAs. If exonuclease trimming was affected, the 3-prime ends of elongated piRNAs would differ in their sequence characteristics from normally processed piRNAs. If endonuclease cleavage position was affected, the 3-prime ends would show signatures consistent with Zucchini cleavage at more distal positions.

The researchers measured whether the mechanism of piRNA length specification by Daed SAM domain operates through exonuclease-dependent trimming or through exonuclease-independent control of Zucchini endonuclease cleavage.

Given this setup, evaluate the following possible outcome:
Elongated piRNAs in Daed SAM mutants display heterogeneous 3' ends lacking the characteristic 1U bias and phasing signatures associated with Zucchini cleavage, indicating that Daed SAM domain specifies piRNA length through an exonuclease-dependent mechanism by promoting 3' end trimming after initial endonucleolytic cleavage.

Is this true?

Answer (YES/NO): NO